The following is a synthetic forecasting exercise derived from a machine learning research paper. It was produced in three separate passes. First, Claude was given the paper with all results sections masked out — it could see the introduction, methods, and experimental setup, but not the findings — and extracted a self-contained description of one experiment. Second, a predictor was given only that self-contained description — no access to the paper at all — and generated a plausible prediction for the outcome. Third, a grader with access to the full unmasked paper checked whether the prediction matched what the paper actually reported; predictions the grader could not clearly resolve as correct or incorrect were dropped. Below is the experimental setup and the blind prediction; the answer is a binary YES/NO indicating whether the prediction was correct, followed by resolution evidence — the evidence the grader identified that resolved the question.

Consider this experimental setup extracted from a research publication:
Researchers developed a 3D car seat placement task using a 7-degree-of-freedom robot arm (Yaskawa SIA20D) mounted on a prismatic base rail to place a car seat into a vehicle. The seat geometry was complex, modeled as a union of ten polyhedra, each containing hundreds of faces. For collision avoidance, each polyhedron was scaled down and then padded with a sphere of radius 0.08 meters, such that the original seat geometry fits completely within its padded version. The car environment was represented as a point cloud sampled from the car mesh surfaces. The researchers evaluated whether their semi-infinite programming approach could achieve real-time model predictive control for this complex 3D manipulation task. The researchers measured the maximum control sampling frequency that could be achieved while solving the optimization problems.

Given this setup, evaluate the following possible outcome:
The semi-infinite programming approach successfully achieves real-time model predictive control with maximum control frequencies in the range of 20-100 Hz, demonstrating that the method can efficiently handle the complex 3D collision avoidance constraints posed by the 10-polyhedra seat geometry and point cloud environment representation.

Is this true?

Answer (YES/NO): NO